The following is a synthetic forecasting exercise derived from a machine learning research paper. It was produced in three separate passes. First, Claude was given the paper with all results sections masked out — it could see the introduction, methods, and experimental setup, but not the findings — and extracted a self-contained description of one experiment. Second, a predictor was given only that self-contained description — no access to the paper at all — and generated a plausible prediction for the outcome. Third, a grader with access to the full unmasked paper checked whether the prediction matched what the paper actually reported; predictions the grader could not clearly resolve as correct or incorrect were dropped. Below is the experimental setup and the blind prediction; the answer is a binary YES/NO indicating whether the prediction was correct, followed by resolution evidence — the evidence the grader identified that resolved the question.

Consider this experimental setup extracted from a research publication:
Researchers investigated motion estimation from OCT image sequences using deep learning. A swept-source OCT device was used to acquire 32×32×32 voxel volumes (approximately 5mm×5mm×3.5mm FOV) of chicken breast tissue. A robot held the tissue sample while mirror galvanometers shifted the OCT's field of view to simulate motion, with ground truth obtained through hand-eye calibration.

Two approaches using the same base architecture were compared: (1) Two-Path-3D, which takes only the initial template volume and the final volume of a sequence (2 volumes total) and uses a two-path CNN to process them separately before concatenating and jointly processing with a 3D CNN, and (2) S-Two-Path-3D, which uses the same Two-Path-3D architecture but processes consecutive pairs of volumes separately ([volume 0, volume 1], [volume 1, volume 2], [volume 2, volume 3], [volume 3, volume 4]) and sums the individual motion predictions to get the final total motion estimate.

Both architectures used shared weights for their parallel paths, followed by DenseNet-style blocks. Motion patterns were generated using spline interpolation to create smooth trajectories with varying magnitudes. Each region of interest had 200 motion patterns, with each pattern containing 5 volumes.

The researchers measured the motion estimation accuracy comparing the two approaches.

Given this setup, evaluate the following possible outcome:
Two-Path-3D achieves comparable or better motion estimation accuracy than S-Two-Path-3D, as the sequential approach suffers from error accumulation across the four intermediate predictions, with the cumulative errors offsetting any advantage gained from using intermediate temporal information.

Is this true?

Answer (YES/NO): NO